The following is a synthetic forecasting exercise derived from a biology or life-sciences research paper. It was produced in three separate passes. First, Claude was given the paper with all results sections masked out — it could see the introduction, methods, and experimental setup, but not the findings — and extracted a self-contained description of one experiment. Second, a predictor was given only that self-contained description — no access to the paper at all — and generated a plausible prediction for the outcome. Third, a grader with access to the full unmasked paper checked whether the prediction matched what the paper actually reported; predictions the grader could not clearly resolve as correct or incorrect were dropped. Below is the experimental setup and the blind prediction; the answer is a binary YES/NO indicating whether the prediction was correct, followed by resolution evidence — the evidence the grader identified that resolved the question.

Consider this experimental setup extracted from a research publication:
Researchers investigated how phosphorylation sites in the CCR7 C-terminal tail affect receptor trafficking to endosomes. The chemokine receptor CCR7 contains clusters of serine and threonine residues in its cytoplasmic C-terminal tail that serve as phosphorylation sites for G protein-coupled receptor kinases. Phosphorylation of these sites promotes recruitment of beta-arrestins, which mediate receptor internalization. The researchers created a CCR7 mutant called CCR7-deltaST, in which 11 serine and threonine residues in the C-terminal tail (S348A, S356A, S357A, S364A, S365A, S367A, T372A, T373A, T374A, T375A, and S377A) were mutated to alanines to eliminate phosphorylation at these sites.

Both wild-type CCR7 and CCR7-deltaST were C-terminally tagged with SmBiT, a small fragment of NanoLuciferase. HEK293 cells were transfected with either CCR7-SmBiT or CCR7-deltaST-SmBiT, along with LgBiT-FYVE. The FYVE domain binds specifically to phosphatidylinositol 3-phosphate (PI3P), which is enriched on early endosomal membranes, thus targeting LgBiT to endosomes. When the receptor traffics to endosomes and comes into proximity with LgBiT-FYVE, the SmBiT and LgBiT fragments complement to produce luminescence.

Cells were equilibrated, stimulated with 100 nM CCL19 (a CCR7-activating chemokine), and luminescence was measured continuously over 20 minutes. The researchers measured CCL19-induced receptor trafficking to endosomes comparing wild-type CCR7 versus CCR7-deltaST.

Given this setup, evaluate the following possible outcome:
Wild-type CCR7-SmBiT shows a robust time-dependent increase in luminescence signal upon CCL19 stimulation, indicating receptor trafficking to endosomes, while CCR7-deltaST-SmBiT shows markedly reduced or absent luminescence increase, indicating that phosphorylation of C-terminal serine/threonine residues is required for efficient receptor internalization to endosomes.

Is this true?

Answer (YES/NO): YES